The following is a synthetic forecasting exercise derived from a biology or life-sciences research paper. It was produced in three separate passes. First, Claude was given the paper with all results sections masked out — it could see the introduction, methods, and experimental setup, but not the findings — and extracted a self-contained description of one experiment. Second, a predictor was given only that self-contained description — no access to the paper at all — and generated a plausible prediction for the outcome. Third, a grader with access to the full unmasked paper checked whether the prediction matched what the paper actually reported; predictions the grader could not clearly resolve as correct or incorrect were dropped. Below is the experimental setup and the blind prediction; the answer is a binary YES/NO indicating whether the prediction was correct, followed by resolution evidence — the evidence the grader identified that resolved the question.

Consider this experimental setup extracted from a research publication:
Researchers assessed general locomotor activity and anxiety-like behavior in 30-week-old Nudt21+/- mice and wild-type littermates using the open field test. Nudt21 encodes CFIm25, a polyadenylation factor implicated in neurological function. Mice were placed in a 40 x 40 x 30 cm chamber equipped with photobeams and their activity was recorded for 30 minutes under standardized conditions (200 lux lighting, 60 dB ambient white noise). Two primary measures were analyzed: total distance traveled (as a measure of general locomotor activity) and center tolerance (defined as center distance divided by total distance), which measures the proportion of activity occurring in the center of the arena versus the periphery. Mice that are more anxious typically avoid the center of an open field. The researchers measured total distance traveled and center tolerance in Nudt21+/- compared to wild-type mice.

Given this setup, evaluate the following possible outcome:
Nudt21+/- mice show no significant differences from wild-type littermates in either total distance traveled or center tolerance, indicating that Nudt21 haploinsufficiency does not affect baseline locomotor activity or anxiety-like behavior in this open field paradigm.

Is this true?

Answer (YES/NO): NO